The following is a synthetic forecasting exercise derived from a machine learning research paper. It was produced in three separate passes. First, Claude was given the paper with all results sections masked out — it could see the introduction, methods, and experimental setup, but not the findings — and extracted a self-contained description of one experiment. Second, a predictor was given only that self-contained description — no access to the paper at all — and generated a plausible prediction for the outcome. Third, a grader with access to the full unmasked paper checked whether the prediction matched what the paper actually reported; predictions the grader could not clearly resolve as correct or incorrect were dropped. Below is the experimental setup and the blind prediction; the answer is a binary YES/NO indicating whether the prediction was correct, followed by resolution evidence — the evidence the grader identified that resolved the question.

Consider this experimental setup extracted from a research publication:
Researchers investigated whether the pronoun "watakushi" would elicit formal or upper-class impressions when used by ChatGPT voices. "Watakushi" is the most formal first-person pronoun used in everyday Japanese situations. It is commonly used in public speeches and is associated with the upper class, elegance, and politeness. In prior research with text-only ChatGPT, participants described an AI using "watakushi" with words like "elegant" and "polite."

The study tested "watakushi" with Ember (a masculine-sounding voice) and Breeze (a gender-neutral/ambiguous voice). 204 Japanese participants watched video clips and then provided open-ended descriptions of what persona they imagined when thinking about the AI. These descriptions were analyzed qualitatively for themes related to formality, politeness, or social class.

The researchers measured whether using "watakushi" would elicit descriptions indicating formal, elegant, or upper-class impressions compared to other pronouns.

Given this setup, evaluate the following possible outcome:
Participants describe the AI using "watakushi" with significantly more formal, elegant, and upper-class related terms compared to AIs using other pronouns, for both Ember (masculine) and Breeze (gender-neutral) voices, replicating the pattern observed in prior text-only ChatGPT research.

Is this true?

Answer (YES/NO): NO